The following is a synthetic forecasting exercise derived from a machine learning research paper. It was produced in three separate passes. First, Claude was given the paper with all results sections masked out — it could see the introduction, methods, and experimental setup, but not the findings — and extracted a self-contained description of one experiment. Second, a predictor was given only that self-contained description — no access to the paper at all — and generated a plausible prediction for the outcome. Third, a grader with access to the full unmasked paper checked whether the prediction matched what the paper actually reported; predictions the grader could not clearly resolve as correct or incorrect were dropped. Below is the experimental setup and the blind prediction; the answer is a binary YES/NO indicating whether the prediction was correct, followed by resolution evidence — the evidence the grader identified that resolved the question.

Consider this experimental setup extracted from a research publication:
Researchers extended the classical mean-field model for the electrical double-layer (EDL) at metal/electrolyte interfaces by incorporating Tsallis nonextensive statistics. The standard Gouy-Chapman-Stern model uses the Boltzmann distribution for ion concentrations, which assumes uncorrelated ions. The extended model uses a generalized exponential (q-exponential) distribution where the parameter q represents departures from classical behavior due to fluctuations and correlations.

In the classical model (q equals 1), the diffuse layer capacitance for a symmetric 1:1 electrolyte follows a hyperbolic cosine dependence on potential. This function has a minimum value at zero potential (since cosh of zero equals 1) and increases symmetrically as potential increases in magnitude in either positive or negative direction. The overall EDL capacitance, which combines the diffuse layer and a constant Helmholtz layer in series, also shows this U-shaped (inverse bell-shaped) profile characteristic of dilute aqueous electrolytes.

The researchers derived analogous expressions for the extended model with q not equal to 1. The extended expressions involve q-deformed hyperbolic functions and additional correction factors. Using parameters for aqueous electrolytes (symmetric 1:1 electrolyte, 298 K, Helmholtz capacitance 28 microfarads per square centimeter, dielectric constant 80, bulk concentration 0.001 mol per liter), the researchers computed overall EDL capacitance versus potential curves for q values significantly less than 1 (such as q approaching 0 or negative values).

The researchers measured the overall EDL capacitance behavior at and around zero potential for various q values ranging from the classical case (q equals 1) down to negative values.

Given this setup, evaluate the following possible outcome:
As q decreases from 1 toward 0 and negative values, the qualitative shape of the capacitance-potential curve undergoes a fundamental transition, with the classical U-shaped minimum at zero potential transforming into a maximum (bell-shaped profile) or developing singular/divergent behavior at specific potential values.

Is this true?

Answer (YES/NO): YES